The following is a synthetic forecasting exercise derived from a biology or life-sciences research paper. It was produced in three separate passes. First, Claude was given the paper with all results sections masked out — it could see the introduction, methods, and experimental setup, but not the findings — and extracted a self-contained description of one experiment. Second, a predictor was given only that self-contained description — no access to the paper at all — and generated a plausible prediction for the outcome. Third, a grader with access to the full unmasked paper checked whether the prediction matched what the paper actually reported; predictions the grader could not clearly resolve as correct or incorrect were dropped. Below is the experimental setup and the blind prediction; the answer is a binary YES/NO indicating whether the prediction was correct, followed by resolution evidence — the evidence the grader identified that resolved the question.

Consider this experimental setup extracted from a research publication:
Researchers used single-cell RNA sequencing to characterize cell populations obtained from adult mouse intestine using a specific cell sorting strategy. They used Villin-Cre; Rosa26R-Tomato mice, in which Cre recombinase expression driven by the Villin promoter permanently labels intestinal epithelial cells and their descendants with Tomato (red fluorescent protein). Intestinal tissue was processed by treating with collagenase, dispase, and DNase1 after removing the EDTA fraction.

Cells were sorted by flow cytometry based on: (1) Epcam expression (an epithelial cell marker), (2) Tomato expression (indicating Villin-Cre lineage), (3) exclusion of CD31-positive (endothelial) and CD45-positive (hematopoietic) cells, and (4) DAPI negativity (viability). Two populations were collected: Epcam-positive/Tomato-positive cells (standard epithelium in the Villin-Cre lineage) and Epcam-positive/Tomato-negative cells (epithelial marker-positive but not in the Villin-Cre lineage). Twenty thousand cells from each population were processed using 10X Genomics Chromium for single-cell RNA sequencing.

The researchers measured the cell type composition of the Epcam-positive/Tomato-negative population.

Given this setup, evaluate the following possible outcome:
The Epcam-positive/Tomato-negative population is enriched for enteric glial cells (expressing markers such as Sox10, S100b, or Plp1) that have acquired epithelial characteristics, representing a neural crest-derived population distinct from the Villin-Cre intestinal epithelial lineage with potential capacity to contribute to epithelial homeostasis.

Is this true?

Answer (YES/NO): NO